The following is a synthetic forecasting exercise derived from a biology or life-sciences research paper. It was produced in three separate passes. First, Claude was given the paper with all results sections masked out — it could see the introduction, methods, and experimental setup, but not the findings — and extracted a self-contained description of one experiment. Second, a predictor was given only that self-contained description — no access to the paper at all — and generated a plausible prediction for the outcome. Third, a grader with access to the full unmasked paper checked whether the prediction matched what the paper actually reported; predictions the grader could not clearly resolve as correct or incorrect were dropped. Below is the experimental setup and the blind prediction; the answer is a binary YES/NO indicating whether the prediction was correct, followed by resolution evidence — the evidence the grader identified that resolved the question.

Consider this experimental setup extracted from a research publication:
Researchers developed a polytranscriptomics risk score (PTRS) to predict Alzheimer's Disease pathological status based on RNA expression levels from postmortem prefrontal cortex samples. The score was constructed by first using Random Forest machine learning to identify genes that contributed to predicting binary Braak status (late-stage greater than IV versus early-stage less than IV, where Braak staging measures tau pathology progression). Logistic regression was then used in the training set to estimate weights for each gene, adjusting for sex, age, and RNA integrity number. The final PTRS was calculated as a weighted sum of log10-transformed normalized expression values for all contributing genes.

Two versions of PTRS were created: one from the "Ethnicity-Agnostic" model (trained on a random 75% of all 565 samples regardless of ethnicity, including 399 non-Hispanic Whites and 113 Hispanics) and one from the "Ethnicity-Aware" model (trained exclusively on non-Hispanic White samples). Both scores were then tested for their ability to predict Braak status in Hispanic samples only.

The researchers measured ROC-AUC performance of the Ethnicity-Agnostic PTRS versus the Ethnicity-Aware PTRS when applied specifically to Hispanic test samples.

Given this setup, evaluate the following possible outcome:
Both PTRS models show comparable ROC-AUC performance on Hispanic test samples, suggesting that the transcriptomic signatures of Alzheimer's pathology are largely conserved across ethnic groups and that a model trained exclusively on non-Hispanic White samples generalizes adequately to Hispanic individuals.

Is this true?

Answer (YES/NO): YES